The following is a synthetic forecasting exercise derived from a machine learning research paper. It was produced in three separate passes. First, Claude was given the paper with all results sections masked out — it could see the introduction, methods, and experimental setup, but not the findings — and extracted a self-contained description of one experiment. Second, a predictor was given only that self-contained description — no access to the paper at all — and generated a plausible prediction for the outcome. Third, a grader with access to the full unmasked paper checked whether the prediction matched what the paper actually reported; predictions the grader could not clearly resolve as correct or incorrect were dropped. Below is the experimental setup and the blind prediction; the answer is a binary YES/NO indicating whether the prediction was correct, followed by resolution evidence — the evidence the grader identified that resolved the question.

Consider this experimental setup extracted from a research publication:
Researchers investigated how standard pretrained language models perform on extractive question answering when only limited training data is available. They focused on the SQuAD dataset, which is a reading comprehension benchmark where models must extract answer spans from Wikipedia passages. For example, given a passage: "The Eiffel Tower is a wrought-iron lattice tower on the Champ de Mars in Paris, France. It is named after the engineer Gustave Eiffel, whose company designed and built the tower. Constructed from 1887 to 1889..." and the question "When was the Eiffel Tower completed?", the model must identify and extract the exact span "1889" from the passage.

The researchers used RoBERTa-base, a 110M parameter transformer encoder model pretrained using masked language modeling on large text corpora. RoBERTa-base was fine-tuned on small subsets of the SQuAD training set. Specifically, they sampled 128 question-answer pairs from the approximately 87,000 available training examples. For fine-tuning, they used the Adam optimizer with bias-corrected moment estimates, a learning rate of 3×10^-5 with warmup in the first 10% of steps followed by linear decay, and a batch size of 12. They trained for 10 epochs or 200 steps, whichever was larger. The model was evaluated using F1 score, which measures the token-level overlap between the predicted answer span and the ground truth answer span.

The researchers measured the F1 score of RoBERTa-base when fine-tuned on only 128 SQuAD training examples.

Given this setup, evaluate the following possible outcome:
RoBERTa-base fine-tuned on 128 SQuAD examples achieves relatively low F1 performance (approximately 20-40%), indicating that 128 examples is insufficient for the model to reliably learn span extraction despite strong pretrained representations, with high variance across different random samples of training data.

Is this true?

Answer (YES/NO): NO